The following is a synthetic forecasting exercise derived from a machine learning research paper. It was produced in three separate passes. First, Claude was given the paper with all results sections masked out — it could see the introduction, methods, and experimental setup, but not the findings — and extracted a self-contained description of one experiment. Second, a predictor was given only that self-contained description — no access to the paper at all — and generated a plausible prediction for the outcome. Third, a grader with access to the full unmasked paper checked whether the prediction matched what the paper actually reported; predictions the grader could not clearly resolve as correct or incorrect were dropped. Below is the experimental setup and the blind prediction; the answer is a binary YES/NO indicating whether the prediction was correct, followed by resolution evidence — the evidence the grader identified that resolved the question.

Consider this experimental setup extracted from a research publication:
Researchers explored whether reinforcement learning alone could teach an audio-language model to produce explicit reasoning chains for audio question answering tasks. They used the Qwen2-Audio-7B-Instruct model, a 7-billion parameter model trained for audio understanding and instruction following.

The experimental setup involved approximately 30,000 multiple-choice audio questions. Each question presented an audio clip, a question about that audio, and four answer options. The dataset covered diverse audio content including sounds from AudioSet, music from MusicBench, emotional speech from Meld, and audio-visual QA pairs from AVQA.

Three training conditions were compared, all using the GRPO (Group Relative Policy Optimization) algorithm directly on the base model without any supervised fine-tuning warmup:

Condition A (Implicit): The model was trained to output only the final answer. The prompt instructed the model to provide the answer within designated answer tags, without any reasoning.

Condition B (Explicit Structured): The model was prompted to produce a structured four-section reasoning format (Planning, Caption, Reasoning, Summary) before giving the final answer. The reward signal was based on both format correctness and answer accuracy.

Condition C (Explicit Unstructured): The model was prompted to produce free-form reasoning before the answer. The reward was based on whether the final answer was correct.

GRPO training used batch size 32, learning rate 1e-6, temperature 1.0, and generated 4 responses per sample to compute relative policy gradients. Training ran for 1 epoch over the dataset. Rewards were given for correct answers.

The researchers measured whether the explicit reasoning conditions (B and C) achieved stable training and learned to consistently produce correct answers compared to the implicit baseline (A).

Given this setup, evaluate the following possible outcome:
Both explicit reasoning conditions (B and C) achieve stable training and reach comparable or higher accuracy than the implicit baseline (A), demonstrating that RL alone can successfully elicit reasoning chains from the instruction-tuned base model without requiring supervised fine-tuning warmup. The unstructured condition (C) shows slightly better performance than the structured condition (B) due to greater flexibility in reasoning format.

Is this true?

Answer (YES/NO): NO